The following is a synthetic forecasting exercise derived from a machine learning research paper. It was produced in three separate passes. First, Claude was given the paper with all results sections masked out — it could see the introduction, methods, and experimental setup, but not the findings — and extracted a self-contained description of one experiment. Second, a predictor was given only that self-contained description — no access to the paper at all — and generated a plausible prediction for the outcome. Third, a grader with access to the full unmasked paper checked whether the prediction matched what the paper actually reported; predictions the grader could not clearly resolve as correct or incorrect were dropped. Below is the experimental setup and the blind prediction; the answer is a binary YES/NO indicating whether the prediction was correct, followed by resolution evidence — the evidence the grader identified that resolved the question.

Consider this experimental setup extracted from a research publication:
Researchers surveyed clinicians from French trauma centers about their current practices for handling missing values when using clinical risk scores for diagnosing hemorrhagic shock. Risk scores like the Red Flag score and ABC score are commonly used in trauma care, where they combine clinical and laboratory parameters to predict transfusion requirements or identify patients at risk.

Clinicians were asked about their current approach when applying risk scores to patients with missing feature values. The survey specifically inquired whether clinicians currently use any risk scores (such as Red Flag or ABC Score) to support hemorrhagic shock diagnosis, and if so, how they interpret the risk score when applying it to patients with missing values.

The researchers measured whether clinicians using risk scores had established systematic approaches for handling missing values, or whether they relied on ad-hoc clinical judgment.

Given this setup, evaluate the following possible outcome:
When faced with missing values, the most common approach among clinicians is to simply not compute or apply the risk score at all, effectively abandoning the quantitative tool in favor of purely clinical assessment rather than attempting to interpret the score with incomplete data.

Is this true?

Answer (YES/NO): NO